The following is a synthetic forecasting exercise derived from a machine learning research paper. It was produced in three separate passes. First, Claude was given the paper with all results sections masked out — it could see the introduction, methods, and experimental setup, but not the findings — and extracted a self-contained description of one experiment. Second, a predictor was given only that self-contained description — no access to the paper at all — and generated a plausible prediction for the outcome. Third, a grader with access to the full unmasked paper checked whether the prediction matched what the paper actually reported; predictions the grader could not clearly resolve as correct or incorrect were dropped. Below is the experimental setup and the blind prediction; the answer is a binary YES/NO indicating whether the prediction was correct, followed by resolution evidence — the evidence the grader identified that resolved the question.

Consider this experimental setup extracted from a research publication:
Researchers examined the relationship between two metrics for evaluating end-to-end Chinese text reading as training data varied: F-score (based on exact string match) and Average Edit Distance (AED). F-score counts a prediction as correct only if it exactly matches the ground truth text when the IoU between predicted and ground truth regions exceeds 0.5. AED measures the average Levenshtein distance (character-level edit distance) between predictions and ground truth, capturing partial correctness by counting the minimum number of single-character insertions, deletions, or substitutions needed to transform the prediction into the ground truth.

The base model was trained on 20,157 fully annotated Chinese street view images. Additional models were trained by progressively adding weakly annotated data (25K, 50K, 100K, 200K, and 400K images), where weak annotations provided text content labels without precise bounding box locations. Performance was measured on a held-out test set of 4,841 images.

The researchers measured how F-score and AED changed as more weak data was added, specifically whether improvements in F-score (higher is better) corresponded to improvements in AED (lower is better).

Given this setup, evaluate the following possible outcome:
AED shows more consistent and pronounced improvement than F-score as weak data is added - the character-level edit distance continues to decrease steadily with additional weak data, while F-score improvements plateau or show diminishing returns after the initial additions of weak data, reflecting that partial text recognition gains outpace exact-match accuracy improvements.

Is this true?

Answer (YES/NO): NO